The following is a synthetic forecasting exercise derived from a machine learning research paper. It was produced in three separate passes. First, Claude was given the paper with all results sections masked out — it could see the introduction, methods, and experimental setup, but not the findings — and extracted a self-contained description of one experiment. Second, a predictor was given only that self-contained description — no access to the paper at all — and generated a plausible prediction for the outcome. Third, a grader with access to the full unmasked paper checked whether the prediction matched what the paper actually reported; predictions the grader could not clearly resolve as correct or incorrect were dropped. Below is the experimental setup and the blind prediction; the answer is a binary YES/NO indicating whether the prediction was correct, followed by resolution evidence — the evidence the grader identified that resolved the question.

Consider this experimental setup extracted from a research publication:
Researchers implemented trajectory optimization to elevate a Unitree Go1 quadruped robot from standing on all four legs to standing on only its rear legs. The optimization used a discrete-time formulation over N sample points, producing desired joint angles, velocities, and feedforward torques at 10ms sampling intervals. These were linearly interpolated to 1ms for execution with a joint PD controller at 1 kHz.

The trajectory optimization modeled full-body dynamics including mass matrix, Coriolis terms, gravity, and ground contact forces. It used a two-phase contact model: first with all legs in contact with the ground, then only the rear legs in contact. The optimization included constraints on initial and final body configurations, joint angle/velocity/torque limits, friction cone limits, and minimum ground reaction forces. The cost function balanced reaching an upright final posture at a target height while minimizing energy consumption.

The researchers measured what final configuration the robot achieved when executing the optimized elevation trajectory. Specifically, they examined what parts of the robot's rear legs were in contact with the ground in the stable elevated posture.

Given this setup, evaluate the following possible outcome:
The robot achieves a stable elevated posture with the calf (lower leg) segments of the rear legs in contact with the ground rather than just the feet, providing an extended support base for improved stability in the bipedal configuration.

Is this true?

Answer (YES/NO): NO